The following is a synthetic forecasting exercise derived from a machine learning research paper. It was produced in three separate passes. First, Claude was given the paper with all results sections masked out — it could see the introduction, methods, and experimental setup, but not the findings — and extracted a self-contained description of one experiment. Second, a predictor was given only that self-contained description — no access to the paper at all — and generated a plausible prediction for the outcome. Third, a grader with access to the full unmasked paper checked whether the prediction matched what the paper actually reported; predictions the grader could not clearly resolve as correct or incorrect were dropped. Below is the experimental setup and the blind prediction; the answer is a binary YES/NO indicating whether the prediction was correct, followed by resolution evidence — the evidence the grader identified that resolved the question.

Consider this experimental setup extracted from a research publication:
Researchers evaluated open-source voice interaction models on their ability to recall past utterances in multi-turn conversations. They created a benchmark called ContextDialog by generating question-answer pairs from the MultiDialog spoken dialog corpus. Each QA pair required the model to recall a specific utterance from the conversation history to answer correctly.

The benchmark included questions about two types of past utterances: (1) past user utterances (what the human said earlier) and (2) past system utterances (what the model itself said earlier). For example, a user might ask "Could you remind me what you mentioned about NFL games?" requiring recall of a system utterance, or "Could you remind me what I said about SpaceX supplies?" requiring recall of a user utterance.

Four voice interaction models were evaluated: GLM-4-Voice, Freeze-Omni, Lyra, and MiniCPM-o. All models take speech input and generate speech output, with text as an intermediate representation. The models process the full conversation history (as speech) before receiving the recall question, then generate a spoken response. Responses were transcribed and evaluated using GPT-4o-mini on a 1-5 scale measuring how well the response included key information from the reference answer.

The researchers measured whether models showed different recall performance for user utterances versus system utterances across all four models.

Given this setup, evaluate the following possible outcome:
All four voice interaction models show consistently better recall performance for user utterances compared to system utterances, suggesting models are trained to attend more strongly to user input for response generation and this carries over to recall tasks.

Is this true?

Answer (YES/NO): NO